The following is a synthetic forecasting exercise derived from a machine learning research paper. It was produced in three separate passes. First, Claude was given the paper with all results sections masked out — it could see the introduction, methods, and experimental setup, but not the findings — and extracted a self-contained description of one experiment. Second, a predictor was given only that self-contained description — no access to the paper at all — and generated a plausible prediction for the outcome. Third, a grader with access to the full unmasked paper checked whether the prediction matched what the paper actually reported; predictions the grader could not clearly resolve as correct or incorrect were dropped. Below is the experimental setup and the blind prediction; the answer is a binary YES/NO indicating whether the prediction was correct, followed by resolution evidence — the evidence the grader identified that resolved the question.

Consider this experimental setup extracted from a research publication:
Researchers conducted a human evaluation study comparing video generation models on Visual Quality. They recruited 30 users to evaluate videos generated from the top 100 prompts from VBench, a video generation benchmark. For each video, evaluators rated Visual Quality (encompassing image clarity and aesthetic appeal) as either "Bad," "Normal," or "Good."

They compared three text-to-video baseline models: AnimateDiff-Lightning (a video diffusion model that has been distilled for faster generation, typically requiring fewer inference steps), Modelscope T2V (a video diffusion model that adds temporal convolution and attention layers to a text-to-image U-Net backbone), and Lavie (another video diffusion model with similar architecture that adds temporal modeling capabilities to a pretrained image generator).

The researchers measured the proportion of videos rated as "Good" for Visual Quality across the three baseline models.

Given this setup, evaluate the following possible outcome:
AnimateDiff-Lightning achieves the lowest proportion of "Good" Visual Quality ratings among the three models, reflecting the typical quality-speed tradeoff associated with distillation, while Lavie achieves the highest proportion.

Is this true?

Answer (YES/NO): NO